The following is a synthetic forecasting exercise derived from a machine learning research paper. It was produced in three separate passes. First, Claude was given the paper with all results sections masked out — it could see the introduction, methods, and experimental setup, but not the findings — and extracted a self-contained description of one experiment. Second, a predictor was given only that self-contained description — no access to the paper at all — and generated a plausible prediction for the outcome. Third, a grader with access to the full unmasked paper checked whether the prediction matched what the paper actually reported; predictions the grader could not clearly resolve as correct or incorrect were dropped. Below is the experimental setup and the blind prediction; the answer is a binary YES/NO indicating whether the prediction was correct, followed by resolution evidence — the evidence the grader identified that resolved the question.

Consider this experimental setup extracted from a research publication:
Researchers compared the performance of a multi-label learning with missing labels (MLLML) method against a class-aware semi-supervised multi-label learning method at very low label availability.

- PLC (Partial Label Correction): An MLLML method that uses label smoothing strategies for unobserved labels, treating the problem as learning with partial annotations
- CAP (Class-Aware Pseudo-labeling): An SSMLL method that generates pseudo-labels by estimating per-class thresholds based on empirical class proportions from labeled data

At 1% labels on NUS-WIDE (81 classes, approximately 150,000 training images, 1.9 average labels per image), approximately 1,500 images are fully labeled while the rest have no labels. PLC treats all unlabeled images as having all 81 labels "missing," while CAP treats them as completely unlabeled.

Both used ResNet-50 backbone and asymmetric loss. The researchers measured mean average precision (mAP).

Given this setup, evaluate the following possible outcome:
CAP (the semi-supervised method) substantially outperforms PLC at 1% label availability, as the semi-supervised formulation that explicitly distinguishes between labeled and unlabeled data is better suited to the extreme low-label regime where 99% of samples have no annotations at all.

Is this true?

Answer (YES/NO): NO